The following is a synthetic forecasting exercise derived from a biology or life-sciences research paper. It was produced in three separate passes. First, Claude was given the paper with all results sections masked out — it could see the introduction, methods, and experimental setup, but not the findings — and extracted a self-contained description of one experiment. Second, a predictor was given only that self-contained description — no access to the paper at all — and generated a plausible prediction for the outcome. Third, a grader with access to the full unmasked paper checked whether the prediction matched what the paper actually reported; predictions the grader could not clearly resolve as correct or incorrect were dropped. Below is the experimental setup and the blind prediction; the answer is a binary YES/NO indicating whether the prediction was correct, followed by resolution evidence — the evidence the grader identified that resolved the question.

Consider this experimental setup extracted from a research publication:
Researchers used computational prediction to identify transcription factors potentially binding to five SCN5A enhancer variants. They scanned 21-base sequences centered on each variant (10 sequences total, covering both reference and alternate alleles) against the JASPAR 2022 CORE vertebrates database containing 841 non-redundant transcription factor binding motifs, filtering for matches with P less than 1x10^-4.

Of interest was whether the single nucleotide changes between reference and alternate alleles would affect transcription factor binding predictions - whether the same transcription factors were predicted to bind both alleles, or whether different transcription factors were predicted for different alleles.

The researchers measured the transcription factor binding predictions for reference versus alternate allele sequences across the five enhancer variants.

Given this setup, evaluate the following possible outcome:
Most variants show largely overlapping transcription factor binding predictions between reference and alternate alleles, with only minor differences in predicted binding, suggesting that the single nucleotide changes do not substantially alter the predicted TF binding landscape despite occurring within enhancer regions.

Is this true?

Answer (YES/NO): NO